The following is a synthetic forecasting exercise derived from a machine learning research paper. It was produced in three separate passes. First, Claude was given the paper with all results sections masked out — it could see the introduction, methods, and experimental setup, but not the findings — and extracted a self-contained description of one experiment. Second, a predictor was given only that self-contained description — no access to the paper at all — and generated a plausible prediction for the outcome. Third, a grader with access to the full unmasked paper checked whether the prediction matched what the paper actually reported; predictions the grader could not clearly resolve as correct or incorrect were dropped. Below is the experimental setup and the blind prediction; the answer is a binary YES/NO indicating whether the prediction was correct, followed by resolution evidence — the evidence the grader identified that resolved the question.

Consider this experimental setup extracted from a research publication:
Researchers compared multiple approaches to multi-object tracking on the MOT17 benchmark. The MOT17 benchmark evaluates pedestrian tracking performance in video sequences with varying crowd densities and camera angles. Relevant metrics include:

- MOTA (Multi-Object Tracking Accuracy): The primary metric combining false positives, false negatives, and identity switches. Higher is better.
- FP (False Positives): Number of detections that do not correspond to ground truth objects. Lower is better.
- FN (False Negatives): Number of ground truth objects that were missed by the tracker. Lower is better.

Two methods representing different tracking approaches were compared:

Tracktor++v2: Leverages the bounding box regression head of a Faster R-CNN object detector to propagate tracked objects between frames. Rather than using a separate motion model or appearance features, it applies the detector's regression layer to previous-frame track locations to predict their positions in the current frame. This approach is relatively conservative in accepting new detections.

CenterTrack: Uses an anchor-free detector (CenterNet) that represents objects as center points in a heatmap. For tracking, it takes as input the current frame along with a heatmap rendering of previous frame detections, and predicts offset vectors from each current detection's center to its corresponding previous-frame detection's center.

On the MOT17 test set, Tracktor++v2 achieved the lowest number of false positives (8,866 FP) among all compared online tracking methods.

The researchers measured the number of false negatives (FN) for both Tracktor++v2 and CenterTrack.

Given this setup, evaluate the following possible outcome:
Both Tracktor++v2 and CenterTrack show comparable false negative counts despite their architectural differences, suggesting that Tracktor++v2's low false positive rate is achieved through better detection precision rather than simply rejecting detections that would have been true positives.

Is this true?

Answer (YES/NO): NO